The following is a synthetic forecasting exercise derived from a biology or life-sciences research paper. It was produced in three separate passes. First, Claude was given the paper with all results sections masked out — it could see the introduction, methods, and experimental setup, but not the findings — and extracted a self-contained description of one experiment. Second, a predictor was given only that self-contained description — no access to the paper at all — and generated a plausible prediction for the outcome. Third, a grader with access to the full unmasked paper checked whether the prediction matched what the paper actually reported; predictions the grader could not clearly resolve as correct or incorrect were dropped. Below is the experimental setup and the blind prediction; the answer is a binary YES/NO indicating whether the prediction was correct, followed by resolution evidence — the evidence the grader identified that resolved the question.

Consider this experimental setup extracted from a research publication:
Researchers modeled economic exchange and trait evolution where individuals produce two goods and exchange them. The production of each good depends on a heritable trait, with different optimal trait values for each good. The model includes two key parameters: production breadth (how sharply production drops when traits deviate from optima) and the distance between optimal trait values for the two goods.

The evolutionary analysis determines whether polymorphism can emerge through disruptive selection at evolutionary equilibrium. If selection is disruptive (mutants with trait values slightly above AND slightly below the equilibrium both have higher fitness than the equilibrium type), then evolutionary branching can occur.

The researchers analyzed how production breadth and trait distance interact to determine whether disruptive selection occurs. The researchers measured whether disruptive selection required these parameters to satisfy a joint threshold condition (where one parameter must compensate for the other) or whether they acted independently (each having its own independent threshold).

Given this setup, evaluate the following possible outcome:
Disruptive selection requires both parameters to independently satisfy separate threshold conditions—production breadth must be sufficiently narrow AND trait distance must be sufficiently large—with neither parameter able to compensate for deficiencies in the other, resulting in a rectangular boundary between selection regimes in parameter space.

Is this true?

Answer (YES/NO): NO